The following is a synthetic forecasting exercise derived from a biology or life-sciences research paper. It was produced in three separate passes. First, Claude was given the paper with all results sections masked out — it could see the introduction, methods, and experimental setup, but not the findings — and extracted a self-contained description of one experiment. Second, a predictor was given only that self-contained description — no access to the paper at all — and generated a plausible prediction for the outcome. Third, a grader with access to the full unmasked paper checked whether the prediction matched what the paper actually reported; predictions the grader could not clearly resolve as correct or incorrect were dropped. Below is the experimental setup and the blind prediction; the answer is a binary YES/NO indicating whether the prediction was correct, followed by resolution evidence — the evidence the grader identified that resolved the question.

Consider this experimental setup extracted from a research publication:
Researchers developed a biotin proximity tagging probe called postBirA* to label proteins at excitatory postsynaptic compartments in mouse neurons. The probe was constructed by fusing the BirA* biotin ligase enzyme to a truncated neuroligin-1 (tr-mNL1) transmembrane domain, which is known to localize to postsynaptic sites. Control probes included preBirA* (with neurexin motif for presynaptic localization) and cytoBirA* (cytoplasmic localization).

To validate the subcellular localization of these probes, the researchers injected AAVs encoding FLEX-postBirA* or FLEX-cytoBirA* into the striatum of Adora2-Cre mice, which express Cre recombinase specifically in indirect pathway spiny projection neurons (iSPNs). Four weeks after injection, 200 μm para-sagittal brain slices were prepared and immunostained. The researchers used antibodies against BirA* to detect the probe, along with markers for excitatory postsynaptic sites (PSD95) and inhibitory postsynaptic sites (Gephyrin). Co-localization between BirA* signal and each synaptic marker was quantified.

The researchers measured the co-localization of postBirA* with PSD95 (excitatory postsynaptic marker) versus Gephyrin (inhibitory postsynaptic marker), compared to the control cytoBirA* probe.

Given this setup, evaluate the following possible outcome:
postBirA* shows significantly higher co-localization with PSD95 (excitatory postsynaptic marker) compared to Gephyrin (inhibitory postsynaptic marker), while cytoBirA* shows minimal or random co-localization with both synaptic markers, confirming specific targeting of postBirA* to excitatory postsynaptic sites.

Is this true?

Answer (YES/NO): YES